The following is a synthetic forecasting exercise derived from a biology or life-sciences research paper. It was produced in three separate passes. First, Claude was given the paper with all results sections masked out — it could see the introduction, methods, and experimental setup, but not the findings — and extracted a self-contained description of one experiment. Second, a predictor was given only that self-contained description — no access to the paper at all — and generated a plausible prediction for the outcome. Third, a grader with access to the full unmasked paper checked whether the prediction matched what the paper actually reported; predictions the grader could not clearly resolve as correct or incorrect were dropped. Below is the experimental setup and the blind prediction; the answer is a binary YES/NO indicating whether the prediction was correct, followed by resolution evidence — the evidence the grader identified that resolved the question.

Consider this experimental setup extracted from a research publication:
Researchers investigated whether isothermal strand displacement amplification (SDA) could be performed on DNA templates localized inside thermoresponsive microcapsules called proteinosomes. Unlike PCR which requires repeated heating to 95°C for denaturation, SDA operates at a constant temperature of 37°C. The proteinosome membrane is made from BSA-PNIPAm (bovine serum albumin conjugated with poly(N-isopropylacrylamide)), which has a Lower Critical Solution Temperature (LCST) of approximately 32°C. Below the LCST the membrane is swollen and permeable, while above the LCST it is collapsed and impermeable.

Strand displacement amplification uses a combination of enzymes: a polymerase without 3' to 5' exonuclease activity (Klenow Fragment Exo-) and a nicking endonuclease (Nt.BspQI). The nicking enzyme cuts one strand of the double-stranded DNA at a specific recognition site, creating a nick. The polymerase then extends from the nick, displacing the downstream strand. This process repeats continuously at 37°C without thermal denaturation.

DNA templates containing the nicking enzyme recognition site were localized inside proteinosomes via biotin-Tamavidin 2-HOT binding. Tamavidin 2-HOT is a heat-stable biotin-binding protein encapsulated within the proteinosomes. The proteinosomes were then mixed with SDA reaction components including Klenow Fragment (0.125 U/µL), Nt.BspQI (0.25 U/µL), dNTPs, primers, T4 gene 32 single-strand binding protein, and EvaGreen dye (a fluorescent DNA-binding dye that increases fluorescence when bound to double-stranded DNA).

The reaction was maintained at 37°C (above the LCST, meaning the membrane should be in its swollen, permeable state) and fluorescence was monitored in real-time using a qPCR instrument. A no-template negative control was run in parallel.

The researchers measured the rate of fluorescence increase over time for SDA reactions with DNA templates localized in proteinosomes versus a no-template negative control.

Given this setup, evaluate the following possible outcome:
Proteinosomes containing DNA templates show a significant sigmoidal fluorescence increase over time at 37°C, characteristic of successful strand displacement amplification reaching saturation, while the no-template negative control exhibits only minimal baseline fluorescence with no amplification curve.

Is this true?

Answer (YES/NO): NO